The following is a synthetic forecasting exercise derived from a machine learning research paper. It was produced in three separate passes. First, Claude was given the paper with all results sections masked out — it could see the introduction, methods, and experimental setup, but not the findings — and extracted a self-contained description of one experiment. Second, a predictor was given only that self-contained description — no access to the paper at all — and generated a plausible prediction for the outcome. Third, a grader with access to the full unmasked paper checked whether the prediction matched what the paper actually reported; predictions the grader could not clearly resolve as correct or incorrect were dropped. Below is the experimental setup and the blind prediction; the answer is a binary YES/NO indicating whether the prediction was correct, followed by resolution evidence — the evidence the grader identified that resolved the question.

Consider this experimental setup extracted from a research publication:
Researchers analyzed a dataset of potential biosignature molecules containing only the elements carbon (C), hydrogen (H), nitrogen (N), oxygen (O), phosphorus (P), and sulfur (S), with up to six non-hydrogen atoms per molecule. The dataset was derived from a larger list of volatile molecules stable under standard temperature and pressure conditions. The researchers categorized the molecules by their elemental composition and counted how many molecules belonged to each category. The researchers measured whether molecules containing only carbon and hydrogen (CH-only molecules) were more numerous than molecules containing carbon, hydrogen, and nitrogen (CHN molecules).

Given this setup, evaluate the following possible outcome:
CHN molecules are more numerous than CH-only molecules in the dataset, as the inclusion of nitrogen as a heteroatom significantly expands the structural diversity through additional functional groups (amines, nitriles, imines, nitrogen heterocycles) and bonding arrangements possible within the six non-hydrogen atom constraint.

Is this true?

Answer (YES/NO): YES